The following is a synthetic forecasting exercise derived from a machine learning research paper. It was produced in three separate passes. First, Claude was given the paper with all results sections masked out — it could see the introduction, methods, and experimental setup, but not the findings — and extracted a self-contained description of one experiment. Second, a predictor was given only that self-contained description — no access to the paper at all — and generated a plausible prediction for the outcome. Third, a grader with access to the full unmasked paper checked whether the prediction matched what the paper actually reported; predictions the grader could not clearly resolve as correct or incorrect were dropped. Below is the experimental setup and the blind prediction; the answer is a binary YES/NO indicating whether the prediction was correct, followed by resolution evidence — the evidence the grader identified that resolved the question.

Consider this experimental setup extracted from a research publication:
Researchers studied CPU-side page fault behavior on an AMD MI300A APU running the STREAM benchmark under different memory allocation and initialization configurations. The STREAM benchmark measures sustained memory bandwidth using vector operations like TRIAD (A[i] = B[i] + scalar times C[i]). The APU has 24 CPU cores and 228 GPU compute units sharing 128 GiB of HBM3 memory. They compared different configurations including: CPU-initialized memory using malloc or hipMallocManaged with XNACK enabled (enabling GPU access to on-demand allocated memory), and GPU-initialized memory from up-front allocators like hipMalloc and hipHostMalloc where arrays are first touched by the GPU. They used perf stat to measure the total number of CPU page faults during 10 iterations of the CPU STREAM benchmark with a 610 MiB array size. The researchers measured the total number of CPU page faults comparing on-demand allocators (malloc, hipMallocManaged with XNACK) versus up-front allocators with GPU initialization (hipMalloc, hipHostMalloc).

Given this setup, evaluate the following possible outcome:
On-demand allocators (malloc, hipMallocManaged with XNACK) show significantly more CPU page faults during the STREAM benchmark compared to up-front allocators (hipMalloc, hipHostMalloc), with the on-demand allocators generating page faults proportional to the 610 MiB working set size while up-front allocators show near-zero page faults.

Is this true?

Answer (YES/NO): NO